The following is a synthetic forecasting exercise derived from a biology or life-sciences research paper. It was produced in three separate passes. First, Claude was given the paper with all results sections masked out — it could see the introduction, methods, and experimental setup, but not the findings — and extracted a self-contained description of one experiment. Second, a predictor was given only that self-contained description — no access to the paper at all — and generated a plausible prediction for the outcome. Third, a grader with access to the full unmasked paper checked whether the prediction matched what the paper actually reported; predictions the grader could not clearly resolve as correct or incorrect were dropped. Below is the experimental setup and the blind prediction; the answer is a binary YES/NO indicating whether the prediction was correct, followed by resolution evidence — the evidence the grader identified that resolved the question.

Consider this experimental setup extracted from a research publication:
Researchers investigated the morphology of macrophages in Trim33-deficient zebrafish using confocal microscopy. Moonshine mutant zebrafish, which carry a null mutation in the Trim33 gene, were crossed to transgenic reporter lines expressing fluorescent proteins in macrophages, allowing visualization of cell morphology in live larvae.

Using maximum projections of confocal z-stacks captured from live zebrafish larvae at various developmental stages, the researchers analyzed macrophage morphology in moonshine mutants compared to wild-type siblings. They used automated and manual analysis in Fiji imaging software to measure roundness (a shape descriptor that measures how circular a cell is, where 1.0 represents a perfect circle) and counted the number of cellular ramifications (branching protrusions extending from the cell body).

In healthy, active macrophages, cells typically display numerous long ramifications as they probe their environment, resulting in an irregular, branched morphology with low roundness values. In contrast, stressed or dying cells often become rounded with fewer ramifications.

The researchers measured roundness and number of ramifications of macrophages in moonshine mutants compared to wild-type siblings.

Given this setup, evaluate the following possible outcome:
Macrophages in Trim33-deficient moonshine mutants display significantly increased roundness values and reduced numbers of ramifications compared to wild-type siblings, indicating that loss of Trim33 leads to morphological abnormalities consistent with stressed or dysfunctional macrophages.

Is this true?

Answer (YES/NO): YES